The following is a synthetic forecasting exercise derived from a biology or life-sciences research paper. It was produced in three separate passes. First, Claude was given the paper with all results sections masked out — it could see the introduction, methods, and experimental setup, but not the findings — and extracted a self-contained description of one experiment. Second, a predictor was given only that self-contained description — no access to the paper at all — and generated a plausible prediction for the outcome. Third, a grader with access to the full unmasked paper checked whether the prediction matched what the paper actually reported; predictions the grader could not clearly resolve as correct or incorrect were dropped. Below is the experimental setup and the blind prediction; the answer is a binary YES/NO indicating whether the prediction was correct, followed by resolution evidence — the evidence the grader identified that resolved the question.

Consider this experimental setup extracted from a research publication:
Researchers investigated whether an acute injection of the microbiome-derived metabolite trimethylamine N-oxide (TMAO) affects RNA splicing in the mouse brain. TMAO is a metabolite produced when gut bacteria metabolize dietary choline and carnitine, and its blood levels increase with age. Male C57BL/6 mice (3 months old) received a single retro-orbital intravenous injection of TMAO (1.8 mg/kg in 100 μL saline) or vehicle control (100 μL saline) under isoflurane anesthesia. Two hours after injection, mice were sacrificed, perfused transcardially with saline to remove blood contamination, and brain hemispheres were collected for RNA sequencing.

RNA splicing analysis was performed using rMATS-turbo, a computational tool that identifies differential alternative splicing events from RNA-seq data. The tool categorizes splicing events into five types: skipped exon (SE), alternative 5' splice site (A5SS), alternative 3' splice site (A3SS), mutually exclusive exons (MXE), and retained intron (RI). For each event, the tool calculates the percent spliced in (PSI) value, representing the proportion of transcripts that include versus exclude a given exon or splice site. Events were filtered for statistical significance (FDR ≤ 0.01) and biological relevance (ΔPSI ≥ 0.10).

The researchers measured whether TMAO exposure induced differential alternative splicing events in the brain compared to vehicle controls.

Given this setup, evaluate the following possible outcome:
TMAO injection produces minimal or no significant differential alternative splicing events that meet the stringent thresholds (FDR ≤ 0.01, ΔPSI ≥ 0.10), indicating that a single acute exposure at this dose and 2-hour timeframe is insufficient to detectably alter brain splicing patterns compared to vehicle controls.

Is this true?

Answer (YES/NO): NO